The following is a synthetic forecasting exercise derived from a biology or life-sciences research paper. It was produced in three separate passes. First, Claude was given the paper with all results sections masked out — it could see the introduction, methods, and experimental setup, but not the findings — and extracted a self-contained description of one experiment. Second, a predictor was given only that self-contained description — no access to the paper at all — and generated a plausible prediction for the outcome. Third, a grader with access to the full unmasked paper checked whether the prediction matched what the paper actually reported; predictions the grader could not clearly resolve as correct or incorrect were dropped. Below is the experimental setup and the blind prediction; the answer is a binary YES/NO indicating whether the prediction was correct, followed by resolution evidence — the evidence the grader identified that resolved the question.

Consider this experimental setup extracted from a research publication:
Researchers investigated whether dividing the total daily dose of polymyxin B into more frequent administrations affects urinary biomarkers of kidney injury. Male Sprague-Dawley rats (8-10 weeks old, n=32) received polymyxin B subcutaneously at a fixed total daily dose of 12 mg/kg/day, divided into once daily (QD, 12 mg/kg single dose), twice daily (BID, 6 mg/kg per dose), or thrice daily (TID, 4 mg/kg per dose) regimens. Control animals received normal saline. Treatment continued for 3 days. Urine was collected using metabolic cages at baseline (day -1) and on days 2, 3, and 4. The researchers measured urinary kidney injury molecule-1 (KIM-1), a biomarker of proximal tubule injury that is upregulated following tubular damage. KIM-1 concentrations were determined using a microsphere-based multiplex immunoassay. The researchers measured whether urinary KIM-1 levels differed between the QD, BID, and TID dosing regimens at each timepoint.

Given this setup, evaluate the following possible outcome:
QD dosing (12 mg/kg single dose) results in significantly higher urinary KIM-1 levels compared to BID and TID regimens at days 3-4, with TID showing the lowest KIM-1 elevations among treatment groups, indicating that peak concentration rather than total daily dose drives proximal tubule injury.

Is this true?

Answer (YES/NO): NO